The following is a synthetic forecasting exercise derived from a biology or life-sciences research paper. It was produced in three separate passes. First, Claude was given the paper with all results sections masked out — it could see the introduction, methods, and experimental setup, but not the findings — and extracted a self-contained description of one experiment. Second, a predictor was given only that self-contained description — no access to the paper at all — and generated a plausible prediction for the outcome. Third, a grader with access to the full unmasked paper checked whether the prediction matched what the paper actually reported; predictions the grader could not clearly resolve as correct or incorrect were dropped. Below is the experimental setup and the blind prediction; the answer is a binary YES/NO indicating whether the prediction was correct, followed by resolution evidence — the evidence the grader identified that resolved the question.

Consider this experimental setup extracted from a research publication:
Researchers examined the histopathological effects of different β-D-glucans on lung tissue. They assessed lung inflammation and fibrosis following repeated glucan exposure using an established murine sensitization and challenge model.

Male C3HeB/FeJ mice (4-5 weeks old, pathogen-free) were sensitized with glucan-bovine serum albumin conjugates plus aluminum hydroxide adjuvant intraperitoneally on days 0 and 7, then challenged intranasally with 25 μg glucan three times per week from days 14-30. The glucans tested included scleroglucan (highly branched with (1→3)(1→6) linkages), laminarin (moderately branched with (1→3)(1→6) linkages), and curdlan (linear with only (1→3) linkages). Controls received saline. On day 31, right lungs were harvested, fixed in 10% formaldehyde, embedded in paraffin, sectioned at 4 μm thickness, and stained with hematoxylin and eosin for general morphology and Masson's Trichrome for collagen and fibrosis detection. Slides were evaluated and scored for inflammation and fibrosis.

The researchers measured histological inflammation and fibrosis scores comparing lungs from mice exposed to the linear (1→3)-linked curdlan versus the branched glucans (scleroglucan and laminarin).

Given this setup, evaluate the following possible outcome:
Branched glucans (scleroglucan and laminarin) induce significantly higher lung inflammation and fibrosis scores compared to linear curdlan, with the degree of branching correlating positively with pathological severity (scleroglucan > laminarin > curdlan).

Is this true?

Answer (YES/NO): NO